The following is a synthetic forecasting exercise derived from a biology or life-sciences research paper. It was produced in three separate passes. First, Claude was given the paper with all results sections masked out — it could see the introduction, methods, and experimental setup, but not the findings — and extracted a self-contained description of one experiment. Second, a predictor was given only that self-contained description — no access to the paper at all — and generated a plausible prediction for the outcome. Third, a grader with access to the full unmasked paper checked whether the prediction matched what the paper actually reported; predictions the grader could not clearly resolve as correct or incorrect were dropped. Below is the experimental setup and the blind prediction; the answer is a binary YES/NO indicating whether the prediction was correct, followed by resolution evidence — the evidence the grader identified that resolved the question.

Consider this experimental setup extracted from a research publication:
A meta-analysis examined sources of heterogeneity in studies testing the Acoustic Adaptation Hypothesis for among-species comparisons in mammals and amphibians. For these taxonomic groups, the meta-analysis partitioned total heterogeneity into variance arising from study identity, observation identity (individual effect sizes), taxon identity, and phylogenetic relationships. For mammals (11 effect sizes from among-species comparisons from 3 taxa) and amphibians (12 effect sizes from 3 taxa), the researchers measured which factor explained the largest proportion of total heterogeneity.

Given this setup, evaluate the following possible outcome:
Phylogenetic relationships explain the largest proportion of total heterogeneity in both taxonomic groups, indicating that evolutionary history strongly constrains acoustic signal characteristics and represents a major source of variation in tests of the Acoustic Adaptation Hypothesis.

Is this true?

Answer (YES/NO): YES